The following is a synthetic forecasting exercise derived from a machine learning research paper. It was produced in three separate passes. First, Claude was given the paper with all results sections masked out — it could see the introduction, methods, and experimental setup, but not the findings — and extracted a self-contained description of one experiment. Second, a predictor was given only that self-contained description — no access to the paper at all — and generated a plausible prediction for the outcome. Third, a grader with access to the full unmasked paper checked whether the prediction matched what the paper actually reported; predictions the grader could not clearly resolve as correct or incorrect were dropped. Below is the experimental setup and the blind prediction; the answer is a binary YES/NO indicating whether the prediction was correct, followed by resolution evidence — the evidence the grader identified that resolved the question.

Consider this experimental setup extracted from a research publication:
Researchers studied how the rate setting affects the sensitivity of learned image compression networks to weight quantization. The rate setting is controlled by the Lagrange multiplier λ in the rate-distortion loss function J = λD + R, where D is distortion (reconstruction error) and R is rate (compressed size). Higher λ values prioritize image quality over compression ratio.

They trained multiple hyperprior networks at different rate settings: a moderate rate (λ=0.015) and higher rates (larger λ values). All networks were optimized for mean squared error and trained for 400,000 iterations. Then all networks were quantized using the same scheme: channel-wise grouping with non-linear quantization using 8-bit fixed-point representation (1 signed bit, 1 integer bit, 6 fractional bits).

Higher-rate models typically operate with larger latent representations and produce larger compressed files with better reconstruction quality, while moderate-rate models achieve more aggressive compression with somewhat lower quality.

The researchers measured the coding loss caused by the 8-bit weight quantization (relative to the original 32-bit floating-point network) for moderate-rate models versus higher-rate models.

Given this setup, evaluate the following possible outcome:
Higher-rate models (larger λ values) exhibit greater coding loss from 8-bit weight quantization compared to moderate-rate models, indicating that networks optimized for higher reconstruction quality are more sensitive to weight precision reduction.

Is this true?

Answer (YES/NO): YES